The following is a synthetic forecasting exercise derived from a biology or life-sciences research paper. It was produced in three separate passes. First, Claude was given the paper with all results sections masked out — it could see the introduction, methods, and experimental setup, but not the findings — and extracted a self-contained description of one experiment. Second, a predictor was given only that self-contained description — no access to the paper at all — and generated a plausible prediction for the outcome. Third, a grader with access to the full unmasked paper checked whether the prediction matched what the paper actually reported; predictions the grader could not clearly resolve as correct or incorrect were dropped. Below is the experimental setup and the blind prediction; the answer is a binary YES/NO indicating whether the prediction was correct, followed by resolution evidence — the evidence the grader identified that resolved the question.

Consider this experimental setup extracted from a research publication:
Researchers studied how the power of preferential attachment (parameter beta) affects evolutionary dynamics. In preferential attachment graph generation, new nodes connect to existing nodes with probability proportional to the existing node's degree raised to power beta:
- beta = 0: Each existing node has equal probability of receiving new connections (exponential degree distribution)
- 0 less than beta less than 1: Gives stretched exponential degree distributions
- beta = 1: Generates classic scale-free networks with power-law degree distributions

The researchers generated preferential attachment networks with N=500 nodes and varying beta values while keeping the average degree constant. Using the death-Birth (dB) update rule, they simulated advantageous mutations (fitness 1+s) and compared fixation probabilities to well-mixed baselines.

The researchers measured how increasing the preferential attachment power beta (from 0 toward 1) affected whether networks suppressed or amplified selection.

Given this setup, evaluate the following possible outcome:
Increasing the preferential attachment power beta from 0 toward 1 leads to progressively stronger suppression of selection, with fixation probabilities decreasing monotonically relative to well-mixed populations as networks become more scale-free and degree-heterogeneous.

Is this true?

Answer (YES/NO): YES